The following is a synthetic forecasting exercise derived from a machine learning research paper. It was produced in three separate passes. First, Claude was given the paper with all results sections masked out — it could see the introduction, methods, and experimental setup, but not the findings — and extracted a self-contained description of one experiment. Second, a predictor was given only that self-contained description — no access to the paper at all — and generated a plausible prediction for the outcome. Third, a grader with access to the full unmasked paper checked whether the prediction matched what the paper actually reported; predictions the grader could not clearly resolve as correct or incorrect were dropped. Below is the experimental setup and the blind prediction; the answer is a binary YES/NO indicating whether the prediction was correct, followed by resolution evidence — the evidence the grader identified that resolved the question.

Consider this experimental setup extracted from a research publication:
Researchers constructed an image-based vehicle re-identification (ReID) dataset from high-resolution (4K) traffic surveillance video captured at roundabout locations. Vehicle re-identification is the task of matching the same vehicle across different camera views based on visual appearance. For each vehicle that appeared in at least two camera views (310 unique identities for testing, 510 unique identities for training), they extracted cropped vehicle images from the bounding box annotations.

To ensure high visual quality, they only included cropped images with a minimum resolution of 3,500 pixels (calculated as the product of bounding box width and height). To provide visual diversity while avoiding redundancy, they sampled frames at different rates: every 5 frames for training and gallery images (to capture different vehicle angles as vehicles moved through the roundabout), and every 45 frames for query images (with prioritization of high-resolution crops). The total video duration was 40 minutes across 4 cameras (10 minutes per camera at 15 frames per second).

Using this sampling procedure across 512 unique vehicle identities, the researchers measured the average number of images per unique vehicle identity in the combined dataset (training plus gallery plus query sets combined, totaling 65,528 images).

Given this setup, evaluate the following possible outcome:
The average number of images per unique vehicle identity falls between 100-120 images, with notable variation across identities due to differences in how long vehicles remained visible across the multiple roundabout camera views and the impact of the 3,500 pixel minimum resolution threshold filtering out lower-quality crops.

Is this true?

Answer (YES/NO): NO